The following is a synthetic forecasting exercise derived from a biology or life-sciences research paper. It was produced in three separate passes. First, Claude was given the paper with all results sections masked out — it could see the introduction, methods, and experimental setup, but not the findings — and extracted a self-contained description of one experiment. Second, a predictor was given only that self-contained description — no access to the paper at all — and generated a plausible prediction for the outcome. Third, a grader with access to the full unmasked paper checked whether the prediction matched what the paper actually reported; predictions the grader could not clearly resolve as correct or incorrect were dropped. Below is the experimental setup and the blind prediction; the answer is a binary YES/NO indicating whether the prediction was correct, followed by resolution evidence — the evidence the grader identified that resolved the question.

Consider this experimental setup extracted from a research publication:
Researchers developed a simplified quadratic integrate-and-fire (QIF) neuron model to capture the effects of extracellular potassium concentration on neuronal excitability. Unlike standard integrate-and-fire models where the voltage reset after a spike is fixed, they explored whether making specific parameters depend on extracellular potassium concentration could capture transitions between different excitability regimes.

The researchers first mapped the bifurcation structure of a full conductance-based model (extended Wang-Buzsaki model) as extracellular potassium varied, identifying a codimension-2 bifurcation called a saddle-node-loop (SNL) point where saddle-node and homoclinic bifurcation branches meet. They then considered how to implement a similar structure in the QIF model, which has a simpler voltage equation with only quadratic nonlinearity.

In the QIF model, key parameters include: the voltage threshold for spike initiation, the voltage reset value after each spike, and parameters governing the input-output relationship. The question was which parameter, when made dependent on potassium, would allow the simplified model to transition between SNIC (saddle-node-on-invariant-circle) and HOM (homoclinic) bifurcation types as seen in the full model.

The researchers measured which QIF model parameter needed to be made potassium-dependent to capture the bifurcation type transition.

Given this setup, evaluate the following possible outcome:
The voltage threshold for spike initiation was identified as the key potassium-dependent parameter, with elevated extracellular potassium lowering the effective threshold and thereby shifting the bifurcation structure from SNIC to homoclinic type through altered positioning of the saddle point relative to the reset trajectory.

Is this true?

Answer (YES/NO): NO